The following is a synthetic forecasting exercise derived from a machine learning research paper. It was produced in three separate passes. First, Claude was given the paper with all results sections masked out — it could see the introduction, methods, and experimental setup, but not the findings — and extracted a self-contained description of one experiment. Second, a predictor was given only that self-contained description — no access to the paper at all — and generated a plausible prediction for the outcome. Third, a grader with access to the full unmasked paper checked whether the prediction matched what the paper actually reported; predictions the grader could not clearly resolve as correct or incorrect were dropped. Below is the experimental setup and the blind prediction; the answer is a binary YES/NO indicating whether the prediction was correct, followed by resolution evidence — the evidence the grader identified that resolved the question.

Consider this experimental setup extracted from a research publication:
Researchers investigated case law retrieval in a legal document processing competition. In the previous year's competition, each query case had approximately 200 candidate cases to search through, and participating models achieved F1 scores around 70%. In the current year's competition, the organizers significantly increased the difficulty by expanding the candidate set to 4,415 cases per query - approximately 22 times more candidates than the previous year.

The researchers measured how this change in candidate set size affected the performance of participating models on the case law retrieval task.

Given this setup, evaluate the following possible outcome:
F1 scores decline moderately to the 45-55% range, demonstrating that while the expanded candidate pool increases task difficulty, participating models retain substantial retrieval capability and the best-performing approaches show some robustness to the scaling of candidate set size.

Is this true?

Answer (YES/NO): NO